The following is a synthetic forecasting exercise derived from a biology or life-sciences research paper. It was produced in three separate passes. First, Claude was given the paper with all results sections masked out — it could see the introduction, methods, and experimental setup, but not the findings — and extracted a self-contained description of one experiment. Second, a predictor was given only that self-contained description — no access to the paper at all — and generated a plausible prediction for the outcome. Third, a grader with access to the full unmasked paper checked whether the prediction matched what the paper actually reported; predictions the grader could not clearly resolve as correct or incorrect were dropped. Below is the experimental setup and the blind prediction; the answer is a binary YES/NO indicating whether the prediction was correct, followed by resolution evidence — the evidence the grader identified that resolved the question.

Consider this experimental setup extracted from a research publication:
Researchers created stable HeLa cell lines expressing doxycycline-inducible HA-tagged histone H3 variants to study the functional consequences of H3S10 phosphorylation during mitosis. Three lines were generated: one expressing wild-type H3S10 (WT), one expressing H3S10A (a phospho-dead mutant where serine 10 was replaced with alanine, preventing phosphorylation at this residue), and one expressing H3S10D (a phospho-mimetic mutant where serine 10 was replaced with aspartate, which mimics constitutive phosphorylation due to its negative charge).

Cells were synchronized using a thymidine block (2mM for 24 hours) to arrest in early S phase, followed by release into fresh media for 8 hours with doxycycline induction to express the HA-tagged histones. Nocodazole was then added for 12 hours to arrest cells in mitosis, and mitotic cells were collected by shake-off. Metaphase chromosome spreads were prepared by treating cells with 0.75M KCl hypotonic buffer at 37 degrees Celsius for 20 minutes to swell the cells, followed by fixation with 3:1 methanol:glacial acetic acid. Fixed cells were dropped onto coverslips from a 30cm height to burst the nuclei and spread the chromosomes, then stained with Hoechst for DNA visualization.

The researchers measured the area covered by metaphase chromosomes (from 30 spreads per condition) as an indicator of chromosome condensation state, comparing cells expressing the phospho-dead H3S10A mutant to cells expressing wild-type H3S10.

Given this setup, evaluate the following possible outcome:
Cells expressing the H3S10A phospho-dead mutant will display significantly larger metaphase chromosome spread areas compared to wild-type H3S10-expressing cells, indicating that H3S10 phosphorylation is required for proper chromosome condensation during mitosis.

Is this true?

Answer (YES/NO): YES